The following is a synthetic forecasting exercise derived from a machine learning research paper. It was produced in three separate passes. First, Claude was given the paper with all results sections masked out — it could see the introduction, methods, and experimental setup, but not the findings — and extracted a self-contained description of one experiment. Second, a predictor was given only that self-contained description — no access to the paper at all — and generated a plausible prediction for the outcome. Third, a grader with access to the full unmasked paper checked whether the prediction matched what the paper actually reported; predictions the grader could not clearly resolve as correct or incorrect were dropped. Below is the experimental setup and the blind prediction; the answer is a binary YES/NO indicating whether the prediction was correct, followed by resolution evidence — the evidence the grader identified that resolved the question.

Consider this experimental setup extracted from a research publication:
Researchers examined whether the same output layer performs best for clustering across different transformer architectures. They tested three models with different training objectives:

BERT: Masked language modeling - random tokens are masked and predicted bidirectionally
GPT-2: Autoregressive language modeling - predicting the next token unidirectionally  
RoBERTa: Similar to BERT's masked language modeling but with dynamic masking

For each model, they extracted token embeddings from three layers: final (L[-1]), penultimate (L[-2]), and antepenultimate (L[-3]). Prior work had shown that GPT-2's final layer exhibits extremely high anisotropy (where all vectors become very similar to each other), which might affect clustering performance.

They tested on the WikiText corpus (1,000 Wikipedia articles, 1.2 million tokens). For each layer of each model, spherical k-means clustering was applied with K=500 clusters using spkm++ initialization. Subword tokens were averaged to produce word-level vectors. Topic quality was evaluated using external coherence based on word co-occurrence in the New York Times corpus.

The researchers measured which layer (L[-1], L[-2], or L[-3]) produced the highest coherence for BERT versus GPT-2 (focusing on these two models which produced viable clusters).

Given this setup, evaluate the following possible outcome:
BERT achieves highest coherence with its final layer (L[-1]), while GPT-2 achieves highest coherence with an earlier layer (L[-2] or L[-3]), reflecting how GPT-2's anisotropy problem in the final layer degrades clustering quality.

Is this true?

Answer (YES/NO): YES